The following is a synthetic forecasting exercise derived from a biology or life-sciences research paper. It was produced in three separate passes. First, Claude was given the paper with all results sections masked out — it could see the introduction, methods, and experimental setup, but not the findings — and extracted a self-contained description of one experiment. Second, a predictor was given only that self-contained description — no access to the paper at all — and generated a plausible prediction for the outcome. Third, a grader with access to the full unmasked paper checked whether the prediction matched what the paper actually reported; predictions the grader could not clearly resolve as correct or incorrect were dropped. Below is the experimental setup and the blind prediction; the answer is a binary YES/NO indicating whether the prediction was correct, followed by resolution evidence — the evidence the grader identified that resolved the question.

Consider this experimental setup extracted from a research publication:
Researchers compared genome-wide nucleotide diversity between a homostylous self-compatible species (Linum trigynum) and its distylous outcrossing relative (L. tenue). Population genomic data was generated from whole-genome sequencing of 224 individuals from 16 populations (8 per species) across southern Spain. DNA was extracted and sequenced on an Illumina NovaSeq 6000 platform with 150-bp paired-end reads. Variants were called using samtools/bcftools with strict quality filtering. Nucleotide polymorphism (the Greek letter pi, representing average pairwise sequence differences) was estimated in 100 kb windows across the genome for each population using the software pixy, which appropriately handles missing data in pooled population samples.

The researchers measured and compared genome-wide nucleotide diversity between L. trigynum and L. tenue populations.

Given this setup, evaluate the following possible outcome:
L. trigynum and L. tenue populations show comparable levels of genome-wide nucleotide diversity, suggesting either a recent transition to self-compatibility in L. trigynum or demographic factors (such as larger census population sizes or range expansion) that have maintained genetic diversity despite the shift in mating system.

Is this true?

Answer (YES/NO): NO